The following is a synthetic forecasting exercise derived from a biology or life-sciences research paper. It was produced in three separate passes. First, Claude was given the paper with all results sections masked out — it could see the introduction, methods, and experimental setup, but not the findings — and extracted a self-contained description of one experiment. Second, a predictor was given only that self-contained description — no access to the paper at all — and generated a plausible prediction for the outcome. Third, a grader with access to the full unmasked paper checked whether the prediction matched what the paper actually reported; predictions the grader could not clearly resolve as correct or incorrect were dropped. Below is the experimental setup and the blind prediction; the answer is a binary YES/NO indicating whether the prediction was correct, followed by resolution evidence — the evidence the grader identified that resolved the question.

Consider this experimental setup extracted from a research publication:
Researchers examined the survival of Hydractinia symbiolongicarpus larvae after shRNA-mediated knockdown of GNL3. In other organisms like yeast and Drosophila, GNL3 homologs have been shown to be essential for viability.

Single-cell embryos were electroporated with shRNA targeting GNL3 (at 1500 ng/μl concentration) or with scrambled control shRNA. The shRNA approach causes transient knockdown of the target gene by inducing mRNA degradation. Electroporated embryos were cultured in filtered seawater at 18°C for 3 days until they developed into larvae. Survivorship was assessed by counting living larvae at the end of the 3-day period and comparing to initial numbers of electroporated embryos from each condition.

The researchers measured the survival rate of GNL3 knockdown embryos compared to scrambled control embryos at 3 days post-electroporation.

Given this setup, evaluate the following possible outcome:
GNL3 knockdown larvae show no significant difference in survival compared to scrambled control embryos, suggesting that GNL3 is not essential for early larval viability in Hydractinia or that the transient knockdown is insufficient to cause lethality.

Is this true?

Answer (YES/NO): YES